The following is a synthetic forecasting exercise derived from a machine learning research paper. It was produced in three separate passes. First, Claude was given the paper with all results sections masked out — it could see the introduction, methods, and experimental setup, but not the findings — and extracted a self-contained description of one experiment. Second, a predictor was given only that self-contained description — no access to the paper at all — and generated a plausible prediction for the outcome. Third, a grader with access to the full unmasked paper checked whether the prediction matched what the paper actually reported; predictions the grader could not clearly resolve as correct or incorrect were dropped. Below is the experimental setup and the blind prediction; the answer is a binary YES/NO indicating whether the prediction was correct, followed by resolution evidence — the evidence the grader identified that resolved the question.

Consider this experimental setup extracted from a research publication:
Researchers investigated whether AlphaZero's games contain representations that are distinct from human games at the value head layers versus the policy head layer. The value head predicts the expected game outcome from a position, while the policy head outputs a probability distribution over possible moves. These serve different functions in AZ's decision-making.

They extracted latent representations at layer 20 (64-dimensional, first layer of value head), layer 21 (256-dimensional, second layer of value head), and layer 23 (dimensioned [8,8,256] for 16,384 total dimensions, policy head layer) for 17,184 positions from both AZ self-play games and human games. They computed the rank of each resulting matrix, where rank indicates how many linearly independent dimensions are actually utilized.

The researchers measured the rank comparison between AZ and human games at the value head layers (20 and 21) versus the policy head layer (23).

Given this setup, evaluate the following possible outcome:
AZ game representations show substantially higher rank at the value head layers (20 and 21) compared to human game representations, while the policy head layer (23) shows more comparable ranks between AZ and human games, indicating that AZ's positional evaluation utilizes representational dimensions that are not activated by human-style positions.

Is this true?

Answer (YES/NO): NO